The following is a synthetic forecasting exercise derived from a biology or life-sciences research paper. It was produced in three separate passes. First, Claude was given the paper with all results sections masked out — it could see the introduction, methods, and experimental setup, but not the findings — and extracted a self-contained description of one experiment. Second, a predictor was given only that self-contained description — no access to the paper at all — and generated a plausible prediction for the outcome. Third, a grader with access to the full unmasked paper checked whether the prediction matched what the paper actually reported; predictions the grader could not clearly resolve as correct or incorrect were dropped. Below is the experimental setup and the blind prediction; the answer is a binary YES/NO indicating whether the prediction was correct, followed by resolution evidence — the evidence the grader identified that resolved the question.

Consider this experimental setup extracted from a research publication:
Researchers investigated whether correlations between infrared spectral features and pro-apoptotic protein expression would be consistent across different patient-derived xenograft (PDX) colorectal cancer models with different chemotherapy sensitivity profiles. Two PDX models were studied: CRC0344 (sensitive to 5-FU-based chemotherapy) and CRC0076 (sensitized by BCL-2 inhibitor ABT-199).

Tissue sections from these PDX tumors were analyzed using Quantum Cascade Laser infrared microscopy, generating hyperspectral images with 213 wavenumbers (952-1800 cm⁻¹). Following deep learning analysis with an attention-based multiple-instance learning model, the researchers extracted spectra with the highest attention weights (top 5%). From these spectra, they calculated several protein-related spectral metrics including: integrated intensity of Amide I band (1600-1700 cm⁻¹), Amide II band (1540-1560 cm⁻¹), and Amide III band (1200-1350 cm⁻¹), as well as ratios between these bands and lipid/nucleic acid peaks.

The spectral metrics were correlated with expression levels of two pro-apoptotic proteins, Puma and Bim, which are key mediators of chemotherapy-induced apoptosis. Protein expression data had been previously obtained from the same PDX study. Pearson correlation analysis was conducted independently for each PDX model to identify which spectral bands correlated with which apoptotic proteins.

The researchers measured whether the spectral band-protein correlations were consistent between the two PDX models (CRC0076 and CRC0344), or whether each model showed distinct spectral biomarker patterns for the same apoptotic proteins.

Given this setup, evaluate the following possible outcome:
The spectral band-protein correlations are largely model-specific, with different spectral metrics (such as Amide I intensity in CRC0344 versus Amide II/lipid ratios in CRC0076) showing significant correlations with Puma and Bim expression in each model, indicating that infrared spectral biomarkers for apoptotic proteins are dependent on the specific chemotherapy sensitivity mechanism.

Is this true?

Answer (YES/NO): NO